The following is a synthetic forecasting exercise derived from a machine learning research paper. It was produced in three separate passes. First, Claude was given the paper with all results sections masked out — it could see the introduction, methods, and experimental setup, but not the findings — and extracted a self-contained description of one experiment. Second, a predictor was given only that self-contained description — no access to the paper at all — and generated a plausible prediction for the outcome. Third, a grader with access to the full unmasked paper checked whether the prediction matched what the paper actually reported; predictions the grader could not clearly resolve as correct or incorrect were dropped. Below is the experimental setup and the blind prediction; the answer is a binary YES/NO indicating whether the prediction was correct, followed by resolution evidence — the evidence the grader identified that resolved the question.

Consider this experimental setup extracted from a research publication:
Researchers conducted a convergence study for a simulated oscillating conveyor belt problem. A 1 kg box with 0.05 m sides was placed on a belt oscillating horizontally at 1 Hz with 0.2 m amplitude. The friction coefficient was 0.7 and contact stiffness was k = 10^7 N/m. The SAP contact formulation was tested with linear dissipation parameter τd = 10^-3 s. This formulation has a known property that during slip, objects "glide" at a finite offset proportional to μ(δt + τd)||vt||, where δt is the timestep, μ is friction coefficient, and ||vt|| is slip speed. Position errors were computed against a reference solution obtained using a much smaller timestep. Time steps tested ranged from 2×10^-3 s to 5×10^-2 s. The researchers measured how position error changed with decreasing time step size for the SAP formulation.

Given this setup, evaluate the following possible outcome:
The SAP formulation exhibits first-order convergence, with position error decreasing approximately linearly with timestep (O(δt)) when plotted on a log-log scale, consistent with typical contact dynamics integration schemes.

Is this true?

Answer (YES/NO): NO